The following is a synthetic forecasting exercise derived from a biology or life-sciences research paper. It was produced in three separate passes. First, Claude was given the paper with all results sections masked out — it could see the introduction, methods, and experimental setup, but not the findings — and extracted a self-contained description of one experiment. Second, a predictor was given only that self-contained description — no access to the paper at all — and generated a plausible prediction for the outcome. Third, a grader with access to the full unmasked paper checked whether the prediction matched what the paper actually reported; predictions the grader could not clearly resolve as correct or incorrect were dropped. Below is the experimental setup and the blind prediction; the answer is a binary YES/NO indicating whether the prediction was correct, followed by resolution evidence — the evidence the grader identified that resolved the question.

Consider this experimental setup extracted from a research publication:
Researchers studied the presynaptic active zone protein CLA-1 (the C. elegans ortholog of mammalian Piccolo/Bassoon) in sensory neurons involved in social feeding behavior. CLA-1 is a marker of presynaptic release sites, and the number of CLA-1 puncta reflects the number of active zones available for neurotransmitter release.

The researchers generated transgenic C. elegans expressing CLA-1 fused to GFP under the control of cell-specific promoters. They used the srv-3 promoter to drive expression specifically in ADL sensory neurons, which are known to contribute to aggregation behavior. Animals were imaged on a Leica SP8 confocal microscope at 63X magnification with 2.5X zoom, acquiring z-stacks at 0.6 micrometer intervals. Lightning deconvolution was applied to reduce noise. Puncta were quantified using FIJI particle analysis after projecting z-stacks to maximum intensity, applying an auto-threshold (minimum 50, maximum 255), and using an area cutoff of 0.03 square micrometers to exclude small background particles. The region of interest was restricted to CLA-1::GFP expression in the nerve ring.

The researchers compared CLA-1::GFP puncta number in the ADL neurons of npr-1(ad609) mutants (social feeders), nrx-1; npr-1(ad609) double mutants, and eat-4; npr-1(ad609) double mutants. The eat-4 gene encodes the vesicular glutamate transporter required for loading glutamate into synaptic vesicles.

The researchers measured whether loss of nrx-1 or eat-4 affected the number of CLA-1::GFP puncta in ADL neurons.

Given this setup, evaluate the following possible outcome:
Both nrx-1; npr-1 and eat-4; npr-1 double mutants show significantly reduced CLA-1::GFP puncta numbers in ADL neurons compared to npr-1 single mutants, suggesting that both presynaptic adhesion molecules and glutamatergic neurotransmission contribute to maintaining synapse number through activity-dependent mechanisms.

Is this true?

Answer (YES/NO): NO